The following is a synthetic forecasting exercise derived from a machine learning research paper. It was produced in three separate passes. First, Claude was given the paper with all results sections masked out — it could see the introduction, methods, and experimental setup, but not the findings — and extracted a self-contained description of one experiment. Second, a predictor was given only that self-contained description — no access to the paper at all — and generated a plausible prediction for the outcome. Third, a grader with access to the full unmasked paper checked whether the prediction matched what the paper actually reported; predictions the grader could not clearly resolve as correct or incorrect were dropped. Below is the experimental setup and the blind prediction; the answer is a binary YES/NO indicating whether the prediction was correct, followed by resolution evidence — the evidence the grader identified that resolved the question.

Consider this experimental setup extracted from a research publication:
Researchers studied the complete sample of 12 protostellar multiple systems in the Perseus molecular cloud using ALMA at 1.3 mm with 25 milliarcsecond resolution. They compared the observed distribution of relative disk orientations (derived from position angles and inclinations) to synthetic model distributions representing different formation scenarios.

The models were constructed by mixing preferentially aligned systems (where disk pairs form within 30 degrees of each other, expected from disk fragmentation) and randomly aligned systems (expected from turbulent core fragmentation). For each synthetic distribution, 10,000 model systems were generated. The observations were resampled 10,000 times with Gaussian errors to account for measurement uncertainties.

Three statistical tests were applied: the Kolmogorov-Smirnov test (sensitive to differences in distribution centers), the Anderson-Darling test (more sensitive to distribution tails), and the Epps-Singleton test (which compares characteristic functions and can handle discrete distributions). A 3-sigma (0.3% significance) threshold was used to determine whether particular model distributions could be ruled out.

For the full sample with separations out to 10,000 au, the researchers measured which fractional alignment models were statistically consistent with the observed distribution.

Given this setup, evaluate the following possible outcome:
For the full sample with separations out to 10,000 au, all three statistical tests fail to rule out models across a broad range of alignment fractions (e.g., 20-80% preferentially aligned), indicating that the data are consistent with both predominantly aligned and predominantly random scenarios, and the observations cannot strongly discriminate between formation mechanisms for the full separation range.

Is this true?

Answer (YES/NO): NO